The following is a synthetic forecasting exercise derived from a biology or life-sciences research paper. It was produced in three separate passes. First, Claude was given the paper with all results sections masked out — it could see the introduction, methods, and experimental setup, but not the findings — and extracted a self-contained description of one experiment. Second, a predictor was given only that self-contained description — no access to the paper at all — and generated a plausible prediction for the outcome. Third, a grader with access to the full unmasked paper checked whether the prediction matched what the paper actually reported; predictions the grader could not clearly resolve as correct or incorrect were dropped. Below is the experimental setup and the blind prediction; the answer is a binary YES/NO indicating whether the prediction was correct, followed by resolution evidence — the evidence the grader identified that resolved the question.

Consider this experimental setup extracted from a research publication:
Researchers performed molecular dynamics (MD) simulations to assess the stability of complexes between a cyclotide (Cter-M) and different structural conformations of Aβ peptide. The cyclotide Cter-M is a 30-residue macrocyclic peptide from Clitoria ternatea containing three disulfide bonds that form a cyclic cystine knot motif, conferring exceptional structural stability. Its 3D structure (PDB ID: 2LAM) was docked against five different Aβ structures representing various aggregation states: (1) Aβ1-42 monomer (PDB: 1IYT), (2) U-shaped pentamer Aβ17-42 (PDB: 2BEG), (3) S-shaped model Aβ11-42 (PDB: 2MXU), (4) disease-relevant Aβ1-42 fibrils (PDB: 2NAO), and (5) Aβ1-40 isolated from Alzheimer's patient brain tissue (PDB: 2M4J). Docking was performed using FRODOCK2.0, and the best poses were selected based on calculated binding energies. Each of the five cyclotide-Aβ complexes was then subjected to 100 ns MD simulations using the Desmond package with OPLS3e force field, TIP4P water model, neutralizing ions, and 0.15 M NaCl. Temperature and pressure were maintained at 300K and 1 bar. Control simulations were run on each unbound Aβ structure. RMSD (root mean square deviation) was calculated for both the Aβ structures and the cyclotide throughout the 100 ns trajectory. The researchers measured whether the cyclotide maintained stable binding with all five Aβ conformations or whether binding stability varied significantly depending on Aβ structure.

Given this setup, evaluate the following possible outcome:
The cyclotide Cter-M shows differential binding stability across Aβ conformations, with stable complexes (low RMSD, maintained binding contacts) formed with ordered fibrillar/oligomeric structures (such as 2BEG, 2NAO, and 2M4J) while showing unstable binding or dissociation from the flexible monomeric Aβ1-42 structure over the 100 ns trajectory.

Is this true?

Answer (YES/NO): NO